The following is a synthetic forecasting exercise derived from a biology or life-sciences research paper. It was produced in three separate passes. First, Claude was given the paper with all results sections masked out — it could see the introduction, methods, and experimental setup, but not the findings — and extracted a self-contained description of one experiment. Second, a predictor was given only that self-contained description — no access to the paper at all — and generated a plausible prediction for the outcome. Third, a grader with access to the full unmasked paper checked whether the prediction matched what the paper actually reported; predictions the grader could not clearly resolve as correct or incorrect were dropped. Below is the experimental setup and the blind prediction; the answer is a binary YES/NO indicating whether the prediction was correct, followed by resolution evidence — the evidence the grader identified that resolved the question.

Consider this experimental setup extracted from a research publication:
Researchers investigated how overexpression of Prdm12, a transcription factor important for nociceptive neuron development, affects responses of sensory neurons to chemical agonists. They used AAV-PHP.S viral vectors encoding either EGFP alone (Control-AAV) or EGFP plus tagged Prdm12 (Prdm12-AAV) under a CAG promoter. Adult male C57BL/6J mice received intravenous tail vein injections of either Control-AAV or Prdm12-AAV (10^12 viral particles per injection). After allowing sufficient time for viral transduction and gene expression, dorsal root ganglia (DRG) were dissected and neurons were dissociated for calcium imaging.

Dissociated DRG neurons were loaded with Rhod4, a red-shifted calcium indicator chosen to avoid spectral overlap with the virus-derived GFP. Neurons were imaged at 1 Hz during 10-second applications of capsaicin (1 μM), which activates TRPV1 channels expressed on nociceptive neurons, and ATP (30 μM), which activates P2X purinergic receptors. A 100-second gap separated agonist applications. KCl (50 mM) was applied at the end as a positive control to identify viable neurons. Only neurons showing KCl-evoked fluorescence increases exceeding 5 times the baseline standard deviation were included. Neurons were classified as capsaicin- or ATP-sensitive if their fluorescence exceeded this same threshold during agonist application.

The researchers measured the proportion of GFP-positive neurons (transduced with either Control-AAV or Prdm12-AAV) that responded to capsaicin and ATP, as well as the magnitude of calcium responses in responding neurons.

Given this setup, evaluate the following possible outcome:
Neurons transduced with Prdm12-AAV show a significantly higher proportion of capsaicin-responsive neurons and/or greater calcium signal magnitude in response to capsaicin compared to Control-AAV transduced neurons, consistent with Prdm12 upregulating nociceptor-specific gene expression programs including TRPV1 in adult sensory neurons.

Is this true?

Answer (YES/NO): NO